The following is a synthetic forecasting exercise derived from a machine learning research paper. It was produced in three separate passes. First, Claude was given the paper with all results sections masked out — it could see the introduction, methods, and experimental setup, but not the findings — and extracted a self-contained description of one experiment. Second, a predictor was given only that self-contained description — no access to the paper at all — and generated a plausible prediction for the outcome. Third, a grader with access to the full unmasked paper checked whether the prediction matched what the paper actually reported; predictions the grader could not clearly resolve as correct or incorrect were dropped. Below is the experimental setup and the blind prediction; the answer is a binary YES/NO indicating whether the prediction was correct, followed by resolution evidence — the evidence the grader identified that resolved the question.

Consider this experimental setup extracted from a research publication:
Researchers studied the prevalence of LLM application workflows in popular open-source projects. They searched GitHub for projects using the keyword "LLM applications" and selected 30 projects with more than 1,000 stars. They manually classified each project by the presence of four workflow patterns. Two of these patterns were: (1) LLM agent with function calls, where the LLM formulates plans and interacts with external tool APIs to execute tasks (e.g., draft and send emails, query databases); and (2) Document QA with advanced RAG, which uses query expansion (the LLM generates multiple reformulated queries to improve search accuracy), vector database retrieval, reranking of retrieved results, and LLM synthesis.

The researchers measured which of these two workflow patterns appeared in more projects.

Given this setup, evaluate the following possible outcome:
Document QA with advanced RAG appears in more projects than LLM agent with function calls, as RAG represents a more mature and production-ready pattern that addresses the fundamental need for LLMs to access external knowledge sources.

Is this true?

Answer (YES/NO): YES